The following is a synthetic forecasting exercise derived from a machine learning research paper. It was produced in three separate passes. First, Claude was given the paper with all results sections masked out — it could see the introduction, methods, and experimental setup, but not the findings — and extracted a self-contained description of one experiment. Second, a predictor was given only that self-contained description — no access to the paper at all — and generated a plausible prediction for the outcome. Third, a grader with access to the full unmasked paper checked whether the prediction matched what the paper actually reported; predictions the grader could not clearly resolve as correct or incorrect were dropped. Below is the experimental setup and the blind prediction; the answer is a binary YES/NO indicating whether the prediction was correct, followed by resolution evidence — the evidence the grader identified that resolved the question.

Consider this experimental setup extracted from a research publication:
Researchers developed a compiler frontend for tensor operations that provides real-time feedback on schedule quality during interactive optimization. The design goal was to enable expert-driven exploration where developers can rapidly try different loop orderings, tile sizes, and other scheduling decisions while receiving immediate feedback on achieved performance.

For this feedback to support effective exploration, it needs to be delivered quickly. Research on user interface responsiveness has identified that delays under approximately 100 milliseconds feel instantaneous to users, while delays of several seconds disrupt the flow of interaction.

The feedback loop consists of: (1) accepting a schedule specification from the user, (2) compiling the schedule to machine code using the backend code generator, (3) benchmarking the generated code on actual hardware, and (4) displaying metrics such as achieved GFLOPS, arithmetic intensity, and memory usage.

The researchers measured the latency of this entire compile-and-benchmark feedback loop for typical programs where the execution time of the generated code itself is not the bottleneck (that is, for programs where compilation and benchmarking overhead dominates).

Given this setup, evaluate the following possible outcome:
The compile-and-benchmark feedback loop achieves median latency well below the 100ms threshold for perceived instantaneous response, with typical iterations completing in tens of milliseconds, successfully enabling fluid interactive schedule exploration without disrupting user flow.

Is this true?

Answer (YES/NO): NO